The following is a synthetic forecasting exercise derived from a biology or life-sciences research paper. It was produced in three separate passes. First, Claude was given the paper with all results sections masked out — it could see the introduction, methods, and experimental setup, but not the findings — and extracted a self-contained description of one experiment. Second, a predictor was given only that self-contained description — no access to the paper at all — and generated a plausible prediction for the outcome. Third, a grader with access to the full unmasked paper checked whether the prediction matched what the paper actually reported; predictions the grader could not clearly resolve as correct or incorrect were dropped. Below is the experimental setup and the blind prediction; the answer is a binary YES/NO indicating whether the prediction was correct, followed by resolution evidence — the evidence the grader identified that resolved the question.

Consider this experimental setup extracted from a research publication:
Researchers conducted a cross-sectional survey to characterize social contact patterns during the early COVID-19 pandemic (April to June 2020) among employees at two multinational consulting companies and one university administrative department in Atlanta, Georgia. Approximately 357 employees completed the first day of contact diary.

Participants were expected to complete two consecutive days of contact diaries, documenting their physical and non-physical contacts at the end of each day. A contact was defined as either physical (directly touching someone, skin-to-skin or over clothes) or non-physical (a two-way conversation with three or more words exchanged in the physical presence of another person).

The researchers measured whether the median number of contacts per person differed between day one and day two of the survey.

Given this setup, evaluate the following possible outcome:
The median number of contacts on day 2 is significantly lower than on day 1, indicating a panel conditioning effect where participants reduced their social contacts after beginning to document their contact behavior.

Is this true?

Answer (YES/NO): NO